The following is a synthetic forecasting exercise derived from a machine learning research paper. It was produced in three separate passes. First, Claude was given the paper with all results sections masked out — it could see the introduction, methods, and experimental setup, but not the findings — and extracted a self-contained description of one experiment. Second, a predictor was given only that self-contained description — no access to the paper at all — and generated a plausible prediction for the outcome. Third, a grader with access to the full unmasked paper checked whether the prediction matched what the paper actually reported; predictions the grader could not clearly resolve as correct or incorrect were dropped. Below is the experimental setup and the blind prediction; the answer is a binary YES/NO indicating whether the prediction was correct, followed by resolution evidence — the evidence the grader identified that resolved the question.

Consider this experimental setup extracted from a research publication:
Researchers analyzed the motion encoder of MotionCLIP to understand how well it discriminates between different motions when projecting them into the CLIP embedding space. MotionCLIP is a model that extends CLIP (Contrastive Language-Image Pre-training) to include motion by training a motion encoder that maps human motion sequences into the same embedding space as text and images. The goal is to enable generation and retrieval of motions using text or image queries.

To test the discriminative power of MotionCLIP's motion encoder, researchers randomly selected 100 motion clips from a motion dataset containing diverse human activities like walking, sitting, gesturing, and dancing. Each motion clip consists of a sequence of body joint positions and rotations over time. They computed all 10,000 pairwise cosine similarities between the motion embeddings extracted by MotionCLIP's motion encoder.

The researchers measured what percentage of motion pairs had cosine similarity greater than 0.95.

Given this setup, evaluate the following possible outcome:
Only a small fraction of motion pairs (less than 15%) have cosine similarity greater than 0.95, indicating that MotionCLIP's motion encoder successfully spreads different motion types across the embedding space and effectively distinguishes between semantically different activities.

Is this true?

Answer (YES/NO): NO